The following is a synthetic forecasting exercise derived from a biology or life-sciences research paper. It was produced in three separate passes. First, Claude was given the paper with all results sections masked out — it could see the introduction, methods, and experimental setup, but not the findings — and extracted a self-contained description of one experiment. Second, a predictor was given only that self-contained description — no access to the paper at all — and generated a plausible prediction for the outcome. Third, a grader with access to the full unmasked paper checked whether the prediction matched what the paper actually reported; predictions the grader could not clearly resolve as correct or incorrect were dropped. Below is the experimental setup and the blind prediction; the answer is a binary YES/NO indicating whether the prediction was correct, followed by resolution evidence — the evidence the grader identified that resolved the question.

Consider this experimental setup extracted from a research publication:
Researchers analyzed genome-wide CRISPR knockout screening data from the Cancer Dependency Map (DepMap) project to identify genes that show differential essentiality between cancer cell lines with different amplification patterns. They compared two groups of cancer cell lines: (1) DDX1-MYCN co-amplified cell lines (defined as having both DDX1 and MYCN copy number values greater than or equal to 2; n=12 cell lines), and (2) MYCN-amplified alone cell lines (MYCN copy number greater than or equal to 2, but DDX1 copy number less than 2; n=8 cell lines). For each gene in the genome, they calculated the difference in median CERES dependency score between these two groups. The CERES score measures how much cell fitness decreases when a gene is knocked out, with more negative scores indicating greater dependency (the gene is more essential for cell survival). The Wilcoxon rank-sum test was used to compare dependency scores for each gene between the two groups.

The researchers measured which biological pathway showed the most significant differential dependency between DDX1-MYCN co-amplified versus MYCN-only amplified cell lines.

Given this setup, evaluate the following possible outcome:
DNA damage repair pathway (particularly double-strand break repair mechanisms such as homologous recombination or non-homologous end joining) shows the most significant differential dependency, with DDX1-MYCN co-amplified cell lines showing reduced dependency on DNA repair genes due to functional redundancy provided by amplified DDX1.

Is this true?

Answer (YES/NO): NO